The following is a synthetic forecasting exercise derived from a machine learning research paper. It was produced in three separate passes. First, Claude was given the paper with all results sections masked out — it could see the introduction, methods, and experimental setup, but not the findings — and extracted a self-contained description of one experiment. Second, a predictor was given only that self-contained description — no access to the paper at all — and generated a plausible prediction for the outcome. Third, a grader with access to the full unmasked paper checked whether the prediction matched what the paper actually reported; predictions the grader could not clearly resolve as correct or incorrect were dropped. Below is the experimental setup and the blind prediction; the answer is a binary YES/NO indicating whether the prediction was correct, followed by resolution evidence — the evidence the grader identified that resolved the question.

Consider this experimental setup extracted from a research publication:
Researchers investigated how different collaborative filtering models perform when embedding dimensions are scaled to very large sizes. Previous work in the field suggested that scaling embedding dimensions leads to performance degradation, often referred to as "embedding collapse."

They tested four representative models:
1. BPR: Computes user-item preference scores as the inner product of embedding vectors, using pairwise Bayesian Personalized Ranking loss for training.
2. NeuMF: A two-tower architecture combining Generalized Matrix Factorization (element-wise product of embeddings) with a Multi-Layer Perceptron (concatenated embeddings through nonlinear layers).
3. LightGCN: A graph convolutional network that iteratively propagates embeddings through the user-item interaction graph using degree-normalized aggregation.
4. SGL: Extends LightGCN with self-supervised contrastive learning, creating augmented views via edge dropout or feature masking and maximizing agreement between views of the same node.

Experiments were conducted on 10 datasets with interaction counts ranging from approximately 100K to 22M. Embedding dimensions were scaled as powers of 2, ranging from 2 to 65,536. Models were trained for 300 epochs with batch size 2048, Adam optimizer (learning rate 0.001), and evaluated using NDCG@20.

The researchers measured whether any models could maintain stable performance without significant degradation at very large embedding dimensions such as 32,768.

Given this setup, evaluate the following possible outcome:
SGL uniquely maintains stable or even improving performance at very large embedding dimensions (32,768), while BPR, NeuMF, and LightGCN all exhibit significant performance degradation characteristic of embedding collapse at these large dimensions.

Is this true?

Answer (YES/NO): NO